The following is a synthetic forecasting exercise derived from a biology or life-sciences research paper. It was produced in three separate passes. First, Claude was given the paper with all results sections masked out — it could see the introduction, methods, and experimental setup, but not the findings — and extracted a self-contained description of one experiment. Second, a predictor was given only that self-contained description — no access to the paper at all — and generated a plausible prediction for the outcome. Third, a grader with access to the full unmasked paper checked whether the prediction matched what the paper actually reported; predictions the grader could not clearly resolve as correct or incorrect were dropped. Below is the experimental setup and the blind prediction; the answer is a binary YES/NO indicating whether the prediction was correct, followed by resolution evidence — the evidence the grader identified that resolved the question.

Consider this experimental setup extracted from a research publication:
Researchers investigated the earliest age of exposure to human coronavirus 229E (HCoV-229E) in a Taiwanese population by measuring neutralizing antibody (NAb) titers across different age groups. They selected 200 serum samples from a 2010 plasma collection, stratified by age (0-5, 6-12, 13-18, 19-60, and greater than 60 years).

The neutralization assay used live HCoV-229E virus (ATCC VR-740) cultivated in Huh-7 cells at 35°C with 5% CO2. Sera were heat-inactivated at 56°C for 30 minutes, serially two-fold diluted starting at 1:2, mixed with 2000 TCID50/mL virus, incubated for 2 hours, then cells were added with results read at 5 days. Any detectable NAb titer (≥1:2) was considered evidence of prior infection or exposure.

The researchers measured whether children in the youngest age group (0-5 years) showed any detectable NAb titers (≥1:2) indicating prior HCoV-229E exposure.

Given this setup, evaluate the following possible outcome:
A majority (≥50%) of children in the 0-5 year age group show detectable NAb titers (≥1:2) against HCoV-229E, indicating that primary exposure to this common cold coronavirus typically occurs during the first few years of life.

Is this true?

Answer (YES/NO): NO